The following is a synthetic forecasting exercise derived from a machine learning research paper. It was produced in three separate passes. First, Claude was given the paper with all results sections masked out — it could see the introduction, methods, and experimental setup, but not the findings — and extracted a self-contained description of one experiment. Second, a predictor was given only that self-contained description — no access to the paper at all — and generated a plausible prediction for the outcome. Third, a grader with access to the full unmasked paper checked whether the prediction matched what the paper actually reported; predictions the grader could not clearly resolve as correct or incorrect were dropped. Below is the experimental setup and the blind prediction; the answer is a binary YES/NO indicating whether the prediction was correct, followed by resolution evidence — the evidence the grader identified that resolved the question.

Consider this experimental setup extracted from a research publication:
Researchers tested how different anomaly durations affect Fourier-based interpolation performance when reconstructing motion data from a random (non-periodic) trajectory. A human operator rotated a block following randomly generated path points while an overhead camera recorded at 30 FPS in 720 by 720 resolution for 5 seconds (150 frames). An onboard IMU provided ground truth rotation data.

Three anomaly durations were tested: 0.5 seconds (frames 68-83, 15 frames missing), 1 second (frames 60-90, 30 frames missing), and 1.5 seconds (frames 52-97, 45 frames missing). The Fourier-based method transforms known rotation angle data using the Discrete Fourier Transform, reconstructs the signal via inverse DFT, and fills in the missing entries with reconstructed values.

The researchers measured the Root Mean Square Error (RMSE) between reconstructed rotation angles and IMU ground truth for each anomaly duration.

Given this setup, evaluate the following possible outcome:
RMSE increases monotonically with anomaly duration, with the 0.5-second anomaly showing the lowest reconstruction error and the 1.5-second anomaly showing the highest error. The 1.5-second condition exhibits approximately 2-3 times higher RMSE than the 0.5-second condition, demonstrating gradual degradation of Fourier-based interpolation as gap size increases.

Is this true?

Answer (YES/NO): NO